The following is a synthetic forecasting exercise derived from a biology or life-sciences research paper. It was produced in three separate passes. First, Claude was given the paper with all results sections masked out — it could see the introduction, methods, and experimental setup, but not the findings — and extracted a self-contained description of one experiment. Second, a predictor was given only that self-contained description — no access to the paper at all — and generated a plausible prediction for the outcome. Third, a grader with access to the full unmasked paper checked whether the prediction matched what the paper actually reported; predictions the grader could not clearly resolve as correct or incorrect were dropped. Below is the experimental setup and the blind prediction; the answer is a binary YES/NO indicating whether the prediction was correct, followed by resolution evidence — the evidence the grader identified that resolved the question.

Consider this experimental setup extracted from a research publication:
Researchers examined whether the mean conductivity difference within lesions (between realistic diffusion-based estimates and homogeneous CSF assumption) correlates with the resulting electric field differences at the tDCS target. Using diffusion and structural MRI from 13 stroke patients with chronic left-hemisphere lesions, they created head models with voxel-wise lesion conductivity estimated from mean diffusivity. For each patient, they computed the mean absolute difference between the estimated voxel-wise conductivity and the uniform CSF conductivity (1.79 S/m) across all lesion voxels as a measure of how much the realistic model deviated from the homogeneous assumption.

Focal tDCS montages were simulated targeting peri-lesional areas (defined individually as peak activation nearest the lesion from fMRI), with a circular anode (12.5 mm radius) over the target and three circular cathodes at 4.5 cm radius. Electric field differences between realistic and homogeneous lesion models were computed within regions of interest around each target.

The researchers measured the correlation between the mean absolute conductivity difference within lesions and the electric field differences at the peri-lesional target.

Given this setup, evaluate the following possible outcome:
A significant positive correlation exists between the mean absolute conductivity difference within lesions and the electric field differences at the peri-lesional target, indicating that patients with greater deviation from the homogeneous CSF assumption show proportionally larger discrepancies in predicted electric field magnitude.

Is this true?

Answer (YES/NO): NO